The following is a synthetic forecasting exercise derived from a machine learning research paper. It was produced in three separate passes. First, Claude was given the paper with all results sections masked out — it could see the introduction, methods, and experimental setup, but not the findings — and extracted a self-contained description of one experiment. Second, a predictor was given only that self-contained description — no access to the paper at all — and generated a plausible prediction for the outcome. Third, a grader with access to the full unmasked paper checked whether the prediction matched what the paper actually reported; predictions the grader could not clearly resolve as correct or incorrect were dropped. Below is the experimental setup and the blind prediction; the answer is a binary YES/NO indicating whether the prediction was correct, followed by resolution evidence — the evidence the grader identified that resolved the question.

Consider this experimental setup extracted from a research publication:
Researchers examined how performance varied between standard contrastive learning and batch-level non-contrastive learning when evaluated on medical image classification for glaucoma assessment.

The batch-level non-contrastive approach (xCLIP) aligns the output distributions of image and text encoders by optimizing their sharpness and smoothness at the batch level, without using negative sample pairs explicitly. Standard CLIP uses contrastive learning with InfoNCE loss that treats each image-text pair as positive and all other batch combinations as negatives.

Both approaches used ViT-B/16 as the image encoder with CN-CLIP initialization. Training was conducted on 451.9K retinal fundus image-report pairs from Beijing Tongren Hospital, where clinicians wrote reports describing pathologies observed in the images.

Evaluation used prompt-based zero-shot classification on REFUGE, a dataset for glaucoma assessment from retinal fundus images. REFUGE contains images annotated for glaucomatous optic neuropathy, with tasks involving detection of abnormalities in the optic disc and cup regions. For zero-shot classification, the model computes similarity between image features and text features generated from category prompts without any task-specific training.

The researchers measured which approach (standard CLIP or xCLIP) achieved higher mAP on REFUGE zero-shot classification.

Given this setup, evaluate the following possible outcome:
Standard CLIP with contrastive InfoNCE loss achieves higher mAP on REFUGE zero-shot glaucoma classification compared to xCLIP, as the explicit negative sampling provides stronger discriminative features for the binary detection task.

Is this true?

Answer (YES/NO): NO